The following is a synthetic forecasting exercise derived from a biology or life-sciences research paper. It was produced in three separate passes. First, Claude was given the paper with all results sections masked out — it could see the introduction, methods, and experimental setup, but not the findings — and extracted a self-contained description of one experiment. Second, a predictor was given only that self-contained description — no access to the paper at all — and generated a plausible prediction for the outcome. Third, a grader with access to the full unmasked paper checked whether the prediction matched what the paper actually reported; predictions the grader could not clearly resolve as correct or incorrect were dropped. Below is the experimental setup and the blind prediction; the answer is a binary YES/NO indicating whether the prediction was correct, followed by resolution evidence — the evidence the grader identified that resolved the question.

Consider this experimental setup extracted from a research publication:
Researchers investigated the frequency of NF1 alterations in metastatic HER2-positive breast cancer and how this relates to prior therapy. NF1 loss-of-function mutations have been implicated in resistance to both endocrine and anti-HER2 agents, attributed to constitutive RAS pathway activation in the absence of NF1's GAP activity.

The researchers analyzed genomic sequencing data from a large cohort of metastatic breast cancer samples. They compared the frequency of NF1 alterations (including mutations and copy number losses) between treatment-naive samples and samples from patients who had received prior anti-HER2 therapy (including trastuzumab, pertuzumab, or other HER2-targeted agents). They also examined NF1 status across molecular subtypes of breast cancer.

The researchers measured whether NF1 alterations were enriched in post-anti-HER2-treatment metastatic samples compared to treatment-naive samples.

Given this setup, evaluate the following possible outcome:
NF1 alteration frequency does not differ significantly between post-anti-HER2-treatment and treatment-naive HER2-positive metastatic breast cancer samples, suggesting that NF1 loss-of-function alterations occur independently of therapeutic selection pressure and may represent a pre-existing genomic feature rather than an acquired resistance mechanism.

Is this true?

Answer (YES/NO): NO